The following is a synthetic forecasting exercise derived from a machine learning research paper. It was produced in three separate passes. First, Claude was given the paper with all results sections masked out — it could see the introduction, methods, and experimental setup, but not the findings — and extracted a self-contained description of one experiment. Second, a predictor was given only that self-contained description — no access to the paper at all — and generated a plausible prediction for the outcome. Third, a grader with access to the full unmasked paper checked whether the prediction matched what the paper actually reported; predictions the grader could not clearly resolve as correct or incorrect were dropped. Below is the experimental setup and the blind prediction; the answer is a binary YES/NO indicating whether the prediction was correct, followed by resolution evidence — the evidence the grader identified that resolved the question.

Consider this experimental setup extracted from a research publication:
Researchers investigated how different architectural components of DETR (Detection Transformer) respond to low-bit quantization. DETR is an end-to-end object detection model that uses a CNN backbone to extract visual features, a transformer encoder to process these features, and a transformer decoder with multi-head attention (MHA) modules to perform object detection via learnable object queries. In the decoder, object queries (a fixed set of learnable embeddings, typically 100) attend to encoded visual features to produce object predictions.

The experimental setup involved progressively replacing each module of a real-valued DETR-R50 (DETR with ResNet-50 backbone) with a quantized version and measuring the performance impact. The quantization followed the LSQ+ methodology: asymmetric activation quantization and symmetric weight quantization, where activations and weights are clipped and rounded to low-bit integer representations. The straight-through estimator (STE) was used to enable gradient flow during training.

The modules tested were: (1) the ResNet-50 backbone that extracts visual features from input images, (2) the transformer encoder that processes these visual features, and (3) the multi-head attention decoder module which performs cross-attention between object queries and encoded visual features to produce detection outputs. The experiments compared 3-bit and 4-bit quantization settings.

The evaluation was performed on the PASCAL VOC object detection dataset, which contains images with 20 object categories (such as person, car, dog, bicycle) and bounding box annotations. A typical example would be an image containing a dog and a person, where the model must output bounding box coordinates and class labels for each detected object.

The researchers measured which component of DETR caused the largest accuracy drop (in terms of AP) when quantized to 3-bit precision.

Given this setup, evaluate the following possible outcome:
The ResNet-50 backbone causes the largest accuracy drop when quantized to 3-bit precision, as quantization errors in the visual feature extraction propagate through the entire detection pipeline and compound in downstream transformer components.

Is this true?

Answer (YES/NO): NO